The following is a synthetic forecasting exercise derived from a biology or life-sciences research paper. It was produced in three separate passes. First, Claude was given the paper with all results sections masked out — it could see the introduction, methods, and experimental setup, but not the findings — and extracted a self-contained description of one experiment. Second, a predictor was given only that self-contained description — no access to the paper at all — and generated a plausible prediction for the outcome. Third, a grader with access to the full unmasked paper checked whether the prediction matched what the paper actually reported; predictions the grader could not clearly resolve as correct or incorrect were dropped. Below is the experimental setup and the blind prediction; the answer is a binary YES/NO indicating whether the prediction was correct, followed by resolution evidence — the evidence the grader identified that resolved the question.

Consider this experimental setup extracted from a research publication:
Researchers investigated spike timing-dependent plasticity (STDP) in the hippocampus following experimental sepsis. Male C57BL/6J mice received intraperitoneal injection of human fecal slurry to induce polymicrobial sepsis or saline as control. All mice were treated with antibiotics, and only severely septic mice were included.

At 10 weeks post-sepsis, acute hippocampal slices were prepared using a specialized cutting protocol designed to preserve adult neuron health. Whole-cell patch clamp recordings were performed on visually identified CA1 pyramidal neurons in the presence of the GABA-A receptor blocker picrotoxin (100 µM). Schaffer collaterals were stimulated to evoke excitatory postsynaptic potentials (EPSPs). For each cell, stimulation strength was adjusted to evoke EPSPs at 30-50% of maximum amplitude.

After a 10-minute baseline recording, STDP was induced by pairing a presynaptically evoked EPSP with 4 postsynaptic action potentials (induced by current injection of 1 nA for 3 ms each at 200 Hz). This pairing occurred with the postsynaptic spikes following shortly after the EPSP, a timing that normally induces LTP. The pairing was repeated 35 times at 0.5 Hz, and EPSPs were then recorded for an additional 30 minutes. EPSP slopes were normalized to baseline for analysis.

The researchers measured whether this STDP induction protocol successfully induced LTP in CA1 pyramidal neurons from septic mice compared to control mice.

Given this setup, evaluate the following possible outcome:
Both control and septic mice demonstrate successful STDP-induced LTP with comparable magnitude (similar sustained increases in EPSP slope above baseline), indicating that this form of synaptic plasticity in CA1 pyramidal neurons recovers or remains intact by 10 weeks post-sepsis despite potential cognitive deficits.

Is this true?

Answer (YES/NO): NO